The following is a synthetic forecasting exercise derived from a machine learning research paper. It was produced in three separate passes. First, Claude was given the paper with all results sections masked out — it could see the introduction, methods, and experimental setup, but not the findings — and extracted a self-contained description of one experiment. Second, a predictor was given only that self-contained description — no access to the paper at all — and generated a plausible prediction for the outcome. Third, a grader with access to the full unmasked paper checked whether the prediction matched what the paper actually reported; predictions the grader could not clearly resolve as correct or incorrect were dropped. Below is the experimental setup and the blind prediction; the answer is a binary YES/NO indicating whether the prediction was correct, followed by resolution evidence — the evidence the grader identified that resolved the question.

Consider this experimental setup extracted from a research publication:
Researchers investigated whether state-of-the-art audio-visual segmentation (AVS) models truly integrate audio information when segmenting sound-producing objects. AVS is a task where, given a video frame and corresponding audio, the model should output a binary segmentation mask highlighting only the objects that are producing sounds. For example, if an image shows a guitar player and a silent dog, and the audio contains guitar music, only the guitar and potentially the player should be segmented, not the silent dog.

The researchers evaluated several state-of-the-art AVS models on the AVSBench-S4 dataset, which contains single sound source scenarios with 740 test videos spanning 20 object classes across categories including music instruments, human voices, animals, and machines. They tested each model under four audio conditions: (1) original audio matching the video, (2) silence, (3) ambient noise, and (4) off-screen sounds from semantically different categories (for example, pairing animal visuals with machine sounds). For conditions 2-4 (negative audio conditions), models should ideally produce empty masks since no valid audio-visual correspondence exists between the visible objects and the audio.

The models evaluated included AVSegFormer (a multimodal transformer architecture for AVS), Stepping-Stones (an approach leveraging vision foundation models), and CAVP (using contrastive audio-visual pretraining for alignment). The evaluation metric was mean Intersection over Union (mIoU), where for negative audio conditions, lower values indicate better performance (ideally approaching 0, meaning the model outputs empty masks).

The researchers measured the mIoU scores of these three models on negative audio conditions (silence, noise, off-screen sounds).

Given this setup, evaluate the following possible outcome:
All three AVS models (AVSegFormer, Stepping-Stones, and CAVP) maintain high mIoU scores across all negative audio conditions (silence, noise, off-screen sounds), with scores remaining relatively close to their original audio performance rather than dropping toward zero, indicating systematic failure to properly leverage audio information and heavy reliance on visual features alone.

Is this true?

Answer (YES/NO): YES